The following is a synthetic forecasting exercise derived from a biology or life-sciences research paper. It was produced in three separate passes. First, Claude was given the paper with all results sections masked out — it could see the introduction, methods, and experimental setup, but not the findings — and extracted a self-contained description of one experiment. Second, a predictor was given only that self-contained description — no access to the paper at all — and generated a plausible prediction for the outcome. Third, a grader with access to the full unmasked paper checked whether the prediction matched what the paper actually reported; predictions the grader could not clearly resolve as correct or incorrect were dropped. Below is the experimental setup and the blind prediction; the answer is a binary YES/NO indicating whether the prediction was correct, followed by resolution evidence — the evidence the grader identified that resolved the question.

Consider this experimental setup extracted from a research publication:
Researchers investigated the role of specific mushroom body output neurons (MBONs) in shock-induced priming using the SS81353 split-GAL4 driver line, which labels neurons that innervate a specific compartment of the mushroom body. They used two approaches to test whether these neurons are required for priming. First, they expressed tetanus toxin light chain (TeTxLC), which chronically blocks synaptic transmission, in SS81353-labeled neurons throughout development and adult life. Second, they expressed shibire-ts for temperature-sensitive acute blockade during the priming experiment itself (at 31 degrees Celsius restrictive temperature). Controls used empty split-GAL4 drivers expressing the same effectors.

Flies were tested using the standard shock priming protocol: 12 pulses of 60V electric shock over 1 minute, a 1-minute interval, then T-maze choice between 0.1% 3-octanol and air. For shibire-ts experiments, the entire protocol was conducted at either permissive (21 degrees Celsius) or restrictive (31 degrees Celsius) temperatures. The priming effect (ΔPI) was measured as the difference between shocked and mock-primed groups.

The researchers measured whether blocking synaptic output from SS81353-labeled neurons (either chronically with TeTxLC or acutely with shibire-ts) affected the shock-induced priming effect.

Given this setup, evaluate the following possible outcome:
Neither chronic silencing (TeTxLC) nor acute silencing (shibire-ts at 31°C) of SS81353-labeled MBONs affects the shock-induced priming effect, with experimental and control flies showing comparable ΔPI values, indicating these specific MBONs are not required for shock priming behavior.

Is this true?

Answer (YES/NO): NO